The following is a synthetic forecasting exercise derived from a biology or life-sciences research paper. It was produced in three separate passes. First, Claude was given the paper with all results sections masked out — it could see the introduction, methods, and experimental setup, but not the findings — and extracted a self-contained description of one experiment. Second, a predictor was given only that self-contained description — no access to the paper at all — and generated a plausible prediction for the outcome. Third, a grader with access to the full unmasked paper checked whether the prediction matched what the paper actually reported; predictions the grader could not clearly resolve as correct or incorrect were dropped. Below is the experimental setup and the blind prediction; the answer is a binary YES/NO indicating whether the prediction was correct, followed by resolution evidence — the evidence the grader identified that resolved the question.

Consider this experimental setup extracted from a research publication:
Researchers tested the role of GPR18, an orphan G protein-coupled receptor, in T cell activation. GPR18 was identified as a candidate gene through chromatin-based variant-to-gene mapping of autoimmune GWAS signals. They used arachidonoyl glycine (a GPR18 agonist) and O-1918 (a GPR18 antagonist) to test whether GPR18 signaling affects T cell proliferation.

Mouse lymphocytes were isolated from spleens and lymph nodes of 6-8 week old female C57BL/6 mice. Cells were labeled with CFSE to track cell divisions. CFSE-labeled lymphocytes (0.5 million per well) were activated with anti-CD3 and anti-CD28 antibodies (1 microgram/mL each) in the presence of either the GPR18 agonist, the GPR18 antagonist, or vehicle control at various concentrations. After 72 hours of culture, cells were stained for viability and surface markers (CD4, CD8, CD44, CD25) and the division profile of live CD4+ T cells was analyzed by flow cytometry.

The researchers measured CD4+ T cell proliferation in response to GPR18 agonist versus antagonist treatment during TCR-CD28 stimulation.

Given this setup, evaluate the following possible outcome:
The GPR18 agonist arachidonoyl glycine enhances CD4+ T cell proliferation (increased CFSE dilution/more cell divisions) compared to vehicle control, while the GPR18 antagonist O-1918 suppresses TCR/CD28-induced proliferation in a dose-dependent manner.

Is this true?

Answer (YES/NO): NO